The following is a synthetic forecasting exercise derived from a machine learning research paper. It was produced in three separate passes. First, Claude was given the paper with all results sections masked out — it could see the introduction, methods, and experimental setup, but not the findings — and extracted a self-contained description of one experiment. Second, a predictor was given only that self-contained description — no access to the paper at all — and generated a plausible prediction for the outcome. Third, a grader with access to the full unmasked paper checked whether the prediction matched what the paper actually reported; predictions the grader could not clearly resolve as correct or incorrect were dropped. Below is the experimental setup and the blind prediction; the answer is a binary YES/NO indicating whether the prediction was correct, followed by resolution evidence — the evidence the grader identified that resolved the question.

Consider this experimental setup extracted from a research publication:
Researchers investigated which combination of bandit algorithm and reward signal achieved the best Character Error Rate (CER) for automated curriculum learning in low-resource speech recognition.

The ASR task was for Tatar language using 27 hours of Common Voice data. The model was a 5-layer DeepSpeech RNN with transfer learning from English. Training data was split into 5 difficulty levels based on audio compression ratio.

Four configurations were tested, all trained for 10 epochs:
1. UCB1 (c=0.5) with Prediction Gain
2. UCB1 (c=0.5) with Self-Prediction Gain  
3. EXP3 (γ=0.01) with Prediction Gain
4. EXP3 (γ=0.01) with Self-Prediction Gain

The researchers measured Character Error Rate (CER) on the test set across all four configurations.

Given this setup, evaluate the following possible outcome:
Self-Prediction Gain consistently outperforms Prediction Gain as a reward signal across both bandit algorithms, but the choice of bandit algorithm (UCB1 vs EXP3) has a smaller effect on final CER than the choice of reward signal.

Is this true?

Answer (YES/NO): NO